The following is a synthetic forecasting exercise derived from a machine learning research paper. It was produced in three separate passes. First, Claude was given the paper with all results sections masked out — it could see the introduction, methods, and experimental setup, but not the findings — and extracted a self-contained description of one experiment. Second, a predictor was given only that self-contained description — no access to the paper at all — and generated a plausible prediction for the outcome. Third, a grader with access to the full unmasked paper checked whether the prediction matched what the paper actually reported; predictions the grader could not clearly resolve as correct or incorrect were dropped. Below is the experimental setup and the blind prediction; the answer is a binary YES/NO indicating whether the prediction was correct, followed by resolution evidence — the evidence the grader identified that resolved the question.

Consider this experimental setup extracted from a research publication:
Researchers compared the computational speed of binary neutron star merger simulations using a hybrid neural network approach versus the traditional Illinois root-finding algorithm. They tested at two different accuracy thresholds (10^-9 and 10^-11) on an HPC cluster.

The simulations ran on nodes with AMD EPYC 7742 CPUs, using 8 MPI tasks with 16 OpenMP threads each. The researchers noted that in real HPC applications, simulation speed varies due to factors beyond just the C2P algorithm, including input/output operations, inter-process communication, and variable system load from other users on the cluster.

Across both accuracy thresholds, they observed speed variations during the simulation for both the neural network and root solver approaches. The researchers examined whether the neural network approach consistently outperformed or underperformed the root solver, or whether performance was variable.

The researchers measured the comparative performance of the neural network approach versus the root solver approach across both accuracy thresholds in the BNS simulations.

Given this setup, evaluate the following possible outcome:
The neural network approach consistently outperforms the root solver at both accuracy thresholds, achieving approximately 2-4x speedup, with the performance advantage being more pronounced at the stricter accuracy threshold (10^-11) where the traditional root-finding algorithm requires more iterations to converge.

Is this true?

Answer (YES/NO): NO